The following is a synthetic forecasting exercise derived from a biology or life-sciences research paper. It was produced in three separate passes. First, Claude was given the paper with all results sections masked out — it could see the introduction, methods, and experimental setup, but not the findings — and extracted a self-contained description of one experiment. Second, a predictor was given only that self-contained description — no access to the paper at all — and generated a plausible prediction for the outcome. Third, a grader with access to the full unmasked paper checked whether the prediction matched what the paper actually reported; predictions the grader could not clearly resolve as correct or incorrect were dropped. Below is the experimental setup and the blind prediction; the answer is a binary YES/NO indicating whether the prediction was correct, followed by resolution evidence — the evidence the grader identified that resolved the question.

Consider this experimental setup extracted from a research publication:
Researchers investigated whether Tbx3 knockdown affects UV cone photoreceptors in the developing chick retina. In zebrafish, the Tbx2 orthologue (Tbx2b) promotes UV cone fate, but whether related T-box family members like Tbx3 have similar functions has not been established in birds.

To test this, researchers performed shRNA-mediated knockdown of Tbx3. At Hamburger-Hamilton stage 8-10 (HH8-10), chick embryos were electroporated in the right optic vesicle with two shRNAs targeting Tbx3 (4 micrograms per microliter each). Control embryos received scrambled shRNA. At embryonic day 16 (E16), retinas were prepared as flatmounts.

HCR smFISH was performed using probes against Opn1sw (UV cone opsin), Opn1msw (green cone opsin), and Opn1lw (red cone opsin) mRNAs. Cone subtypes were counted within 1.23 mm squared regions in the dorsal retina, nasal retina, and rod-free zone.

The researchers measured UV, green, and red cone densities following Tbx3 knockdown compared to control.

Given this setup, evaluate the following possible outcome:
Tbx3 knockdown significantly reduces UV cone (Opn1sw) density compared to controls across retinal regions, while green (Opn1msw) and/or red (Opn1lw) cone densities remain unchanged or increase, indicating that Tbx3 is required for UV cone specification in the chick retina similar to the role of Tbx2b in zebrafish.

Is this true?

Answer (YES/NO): NO